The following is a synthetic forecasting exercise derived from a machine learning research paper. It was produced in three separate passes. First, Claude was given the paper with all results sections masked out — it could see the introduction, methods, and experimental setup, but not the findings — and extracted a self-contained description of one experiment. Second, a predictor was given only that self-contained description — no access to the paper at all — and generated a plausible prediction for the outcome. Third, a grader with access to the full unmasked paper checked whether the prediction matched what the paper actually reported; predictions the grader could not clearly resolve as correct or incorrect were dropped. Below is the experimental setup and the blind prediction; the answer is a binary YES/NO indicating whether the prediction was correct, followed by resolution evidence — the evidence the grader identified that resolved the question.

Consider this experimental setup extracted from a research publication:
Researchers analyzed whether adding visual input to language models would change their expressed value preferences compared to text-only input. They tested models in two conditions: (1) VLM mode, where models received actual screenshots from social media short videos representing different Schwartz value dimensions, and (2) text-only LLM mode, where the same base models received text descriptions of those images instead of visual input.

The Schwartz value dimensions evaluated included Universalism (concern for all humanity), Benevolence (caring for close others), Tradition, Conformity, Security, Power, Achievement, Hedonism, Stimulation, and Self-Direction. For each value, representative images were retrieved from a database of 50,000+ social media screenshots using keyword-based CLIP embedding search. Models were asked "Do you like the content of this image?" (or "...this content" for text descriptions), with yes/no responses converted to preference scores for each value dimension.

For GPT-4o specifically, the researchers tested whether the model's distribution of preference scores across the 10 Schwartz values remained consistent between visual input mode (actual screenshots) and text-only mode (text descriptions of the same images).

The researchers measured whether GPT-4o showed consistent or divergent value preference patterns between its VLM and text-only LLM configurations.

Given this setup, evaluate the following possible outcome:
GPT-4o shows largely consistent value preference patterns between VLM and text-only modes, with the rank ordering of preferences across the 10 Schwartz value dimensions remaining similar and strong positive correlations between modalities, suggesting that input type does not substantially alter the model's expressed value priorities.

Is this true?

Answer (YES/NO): YES